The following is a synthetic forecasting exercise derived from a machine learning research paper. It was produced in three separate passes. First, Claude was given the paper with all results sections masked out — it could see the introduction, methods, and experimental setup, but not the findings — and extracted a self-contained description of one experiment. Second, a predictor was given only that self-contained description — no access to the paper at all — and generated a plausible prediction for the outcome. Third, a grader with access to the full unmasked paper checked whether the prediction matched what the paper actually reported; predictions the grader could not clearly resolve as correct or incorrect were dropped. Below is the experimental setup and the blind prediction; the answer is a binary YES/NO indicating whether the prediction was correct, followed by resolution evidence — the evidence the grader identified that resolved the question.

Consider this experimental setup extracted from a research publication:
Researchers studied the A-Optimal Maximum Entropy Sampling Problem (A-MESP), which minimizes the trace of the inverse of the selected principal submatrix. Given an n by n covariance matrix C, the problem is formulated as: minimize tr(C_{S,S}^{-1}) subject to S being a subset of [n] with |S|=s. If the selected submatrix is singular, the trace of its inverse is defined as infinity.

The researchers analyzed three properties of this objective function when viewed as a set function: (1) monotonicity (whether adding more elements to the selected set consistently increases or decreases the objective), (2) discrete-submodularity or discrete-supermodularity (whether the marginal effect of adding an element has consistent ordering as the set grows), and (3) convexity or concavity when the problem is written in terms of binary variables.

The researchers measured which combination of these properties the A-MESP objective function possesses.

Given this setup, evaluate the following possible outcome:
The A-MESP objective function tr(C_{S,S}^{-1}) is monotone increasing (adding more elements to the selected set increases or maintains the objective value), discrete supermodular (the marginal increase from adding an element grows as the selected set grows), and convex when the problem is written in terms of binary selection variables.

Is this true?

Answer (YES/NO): NO